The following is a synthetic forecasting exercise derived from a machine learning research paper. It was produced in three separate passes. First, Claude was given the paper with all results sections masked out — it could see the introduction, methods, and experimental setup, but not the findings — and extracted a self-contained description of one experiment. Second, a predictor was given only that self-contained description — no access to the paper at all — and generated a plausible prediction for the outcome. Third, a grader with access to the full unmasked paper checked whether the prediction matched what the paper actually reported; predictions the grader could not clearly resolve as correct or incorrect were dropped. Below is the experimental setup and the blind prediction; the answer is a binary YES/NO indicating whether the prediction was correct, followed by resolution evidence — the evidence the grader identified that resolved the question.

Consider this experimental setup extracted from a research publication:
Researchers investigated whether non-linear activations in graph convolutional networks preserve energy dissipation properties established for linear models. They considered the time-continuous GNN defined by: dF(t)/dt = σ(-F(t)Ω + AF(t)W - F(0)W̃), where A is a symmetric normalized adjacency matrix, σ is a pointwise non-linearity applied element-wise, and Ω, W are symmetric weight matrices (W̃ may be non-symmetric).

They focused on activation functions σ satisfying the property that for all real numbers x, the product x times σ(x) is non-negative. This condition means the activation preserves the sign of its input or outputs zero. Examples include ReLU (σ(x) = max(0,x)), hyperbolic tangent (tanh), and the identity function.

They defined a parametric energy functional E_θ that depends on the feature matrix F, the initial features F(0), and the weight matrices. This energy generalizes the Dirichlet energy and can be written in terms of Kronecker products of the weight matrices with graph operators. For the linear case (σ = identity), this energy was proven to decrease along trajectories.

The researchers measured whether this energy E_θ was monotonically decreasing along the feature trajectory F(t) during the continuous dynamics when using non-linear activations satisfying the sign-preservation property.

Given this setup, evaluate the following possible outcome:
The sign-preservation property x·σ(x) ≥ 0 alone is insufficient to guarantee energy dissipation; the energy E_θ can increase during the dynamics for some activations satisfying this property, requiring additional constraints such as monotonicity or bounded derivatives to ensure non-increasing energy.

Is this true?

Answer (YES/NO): NO